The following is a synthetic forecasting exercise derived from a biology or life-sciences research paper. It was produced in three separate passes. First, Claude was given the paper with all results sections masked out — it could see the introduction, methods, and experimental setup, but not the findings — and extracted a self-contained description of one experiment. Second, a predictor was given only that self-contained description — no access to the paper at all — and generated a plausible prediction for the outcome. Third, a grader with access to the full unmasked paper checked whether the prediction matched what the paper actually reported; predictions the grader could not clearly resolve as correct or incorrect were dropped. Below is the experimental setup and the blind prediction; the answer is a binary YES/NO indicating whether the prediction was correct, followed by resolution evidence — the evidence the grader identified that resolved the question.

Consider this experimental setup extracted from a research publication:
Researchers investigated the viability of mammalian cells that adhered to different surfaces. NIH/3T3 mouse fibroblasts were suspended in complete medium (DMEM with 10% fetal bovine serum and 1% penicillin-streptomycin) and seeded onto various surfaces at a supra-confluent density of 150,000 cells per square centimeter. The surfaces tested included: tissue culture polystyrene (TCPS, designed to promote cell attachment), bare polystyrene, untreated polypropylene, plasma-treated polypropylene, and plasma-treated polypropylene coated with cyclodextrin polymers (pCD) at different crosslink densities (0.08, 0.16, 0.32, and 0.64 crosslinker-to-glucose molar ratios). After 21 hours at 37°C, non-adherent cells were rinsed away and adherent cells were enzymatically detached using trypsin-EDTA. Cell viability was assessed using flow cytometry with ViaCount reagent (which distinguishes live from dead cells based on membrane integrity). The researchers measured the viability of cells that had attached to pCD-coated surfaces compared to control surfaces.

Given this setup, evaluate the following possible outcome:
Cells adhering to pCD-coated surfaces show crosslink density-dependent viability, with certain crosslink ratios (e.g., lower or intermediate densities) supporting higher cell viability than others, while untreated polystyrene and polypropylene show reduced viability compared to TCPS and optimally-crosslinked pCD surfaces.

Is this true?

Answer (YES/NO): NO